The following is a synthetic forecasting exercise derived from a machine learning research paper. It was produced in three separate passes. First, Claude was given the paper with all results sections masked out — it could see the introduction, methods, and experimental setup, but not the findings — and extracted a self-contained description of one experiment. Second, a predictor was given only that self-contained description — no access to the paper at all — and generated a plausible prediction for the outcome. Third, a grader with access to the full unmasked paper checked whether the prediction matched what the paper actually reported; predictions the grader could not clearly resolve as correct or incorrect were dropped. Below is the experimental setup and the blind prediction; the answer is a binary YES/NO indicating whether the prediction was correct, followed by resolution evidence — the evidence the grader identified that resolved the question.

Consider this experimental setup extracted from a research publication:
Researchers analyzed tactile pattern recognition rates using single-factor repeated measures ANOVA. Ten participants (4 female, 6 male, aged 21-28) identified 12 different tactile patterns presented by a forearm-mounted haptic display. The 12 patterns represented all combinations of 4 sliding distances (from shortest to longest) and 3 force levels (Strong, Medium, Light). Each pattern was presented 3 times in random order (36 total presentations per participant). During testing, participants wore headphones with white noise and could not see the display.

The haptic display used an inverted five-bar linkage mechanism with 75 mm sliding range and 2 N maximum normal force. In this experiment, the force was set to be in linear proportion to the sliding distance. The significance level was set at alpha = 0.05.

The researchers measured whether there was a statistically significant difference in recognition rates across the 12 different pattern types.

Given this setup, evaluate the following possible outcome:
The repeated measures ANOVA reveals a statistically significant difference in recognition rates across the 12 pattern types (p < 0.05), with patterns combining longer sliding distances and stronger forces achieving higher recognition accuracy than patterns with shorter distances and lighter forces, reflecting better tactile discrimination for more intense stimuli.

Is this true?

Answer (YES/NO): NO